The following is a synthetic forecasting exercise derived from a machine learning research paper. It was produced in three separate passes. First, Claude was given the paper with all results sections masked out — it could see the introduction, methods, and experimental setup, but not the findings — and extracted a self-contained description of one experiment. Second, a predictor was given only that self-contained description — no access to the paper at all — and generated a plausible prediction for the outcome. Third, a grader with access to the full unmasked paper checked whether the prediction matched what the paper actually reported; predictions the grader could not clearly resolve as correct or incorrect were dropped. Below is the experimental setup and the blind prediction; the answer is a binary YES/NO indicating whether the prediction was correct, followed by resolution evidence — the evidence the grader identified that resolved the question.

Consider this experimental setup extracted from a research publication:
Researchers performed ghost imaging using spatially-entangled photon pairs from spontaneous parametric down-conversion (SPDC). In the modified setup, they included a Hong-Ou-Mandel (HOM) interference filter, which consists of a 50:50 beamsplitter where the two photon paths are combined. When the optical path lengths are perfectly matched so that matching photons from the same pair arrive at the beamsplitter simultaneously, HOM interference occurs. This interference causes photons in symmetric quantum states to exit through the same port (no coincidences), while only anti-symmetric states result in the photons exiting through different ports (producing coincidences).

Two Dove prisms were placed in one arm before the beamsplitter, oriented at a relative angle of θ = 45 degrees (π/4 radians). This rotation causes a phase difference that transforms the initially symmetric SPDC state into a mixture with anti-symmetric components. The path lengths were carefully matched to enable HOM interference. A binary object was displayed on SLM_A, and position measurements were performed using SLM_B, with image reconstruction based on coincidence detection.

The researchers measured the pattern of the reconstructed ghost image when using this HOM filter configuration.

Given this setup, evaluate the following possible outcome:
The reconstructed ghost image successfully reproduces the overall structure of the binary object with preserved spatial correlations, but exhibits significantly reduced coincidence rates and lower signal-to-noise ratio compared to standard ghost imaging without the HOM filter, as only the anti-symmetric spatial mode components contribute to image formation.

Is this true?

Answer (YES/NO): NO